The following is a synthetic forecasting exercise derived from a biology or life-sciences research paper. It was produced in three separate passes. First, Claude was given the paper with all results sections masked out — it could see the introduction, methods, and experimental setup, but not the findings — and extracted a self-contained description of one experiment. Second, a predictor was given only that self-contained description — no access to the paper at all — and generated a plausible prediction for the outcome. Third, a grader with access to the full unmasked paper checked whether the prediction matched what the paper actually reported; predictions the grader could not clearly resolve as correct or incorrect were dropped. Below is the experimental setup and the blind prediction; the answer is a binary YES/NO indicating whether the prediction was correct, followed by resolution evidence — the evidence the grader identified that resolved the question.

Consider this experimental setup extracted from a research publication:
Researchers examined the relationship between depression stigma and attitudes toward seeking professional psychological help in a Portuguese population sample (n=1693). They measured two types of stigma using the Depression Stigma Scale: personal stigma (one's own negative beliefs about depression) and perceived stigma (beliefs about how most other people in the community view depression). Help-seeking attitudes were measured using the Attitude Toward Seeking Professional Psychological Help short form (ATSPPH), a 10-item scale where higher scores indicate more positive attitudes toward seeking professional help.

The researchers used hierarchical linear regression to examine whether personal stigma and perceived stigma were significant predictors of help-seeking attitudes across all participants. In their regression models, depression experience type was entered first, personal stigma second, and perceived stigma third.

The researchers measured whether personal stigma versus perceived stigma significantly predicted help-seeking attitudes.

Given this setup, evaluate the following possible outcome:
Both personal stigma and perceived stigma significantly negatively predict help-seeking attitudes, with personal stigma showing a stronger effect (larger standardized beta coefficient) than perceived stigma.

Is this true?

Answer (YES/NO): NO